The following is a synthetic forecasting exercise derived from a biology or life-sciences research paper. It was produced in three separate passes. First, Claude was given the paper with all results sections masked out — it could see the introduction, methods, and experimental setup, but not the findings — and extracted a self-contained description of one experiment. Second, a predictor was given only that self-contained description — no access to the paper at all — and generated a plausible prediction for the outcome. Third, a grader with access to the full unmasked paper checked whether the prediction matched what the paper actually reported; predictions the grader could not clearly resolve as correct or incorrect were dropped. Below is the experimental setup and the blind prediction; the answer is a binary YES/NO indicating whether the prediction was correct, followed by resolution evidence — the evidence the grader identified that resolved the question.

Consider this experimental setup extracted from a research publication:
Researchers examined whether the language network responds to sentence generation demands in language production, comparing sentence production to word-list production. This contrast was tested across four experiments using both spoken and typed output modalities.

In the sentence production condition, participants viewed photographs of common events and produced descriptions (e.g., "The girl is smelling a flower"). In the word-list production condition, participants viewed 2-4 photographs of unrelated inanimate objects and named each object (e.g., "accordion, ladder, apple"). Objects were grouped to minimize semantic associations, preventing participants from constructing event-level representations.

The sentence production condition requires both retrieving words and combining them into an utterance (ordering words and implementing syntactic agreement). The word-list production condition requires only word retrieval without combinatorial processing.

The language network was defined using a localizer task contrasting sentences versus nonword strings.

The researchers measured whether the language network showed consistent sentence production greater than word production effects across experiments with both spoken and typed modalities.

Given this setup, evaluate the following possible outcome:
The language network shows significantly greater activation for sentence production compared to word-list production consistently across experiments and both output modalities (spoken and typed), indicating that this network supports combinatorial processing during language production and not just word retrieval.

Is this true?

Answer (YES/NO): YES